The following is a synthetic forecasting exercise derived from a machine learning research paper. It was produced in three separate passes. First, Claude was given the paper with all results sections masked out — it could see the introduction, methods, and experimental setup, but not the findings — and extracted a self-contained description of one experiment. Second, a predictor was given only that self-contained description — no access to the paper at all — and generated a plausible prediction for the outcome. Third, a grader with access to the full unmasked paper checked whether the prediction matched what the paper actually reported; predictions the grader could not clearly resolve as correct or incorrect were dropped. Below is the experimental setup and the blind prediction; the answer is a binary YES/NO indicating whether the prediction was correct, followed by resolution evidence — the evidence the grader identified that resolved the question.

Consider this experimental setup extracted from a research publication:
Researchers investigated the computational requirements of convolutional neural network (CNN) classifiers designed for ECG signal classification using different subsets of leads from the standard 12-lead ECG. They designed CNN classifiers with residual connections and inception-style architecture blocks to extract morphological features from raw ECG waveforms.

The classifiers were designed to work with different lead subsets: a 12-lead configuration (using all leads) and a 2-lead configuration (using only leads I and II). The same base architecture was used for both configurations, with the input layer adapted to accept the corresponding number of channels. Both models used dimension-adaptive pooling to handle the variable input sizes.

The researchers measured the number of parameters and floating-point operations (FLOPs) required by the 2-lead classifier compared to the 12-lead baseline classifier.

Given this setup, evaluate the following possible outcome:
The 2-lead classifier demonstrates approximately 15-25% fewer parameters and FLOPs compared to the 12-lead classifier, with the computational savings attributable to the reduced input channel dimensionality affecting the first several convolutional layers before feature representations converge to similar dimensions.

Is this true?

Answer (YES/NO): NO